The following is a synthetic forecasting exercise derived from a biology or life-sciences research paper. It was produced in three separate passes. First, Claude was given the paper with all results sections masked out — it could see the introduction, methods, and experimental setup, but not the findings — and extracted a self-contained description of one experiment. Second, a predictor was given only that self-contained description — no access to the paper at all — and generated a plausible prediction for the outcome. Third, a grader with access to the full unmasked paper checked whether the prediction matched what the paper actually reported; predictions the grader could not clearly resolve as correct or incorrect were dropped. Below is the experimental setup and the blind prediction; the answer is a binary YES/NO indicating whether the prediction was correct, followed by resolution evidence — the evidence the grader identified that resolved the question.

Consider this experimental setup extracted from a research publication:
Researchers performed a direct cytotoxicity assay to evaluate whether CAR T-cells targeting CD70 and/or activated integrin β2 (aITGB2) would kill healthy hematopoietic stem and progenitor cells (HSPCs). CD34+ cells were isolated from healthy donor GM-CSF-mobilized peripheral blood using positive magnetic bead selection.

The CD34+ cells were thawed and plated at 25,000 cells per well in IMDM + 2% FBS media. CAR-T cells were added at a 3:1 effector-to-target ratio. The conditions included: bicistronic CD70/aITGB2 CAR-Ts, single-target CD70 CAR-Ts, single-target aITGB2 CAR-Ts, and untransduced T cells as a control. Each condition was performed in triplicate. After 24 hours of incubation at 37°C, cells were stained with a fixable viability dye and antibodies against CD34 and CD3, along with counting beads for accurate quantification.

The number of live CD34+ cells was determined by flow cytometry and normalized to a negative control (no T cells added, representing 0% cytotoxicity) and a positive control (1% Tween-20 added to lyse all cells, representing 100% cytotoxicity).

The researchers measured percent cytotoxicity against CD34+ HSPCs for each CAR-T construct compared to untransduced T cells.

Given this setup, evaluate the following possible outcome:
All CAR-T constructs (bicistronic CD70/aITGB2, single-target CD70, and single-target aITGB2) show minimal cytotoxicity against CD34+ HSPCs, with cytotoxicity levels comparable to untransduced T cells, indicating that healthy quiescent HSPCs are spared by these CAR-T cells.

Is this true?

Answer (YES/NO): YES